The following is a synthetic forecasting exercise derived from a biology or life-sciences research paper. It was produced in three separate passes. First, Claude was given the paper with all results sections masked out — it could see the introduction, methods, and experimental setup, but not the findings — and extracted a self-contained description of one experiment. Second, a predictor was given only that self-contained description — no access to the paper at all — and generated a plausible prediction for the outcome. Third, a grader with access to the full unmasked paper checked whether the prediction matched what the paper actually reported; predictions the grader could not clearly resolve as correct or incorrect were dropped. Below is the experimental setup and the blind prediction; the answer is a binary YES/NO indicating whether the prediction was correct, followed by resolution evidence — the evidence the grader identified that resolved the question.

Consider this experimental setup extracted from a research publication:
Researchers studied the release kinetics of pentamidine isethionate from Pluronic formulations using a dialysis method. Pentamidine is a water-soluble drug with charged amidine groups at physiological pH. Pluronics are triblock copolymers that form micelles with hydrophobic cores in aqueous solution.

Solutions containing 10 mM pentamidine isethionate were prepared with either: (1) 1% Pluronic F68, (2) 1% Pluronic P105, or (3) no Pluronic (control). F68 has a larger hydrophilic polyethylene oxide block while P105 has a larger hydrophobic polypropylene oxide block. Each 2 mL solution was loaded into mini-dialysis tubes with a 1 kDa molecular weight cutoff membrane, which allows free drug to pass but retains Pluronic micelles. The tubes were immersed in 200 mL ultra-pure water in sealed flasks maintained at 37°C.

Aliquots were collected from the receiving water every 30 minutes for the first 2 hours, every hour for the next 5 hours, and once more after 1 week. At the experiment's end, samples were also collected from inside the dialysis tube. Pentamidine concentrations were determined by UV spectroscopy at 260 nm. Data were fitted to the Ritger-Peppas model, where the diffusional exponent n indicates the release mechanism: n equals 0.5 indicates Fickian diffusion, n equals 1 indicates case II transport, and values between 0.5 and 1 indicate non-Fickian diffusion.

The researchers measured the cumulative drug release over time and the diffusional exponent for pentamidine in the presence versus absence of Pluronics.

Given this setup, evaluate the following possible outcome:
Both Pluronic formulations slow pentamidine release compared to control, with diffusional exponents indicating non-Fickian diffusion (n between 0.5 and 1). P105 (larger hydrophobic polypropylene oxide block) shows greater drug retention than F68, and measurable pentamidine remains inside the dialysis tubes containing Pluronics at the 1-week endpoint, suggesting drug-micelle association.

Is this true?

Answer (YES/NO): NO